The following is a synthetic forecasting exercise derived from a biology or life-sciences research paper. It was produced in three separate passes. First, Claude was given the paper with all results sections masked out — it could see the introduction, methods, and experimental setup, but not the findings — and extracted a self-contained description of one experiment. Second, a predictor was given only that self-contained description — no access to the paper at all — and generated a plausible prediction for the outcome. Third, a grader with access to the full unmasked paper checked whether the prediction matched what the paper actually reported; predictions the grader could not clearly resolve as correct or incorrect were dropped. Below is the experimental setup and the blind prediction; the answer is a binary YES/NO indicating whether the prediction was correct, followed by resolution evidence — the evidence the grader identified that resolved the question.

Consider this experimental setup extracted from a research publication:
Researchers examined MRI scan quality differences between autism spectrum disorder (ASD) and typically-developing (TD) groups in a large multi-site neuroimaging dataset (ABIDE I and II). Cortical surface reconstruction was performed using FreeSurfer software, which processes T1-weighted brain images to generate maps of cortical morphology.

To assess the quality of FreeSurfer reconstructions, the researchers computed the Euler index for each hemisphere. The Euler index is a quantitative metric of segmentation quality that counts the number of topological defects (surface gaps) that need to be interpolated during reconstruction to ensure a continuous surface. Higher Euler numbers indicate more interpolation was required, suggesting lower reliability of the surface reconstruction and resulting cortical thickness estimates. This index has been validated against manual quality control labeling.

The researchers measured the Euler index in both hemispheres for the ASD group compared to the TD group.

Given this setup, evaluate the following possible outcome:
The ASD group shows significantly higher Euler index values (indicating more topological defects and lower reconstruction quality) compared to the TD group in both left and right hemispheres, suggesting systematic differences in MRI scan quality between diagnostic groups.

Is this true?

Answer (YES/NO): YES